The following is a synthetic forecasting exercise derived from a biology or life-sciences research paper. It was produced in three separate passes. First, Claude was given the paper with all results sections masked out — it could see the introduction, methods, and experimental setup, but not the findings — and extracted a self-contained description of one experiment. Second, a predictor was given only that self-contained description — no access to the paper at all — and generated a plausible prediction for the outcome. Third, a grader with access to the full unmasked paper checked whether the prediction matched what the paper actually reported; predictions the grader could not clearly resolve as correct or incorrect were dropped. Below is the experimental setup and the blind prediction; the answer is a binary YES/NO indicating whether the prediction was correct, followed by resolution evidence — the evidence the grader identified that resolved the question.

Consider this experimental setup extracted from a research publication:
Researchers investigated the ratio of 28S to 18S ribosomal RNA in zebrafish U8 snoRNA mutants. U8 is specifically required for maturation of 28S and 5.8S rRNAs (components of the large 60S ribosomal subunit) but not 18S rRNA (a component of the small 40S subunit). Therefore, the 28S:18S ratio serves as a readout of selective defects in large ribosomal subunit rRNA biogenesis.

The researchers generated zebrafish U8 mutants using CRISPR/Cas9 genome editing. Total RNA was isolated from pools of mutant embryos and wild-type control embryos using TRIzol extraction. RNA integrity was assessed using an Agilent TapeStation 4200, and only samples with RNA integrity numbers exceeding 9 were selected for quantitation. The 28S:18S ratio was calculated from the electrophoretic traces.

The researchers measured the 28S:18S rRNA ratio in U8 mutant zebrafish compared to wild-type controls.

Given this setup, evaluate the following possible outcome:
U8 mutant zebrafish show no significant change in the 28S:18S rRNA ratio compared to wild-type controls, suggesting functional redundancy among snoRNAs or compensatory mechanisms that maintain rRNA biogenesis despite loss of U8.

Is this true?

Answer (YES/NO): NO